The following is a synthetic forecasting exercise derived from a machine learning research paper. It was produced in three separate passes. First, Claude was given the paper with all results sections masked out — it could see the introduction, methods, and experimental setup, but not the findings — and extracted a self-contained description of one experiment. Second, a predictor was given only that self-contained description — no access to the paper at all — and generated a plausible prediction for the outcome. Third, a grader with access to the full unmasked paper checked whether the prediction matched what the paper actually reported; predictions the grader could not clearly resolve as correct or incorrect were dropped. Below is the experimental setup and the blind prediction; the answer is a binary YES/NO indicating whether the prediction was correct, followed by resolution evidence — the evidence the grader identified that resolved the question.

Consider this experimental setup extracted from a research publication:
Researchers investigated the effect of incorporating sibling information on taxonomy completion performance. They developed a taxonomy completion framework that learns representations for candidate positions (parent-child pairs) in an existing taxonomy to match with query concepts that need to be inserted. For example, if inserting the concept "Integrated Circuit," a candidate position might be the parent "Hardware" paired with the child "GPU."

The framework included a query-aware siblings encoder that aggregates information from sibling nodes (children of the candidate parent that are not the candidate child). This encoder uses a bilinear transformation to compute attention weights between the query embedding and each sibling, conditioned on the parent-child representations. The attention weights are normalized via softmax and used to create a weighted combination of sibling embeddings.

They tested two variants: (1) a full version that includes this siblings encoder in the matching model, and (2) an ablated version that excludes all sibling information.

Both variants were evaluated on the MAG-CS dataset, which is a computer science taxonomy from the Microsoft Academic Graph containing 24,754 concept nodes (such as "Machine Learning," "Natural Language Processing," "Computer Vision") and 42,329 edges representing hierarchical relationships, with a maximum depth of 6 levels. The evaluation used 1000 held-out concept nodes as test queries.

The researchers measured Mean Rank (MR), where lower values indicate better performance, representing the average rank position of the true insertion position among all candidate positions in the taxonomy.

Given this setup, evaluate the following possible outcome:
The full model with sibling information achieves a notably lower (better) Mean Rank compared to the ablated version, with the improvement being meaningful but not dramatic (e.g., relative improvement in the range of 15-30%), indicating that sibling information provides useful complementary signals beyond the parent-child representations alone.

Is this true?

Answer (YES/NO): NO